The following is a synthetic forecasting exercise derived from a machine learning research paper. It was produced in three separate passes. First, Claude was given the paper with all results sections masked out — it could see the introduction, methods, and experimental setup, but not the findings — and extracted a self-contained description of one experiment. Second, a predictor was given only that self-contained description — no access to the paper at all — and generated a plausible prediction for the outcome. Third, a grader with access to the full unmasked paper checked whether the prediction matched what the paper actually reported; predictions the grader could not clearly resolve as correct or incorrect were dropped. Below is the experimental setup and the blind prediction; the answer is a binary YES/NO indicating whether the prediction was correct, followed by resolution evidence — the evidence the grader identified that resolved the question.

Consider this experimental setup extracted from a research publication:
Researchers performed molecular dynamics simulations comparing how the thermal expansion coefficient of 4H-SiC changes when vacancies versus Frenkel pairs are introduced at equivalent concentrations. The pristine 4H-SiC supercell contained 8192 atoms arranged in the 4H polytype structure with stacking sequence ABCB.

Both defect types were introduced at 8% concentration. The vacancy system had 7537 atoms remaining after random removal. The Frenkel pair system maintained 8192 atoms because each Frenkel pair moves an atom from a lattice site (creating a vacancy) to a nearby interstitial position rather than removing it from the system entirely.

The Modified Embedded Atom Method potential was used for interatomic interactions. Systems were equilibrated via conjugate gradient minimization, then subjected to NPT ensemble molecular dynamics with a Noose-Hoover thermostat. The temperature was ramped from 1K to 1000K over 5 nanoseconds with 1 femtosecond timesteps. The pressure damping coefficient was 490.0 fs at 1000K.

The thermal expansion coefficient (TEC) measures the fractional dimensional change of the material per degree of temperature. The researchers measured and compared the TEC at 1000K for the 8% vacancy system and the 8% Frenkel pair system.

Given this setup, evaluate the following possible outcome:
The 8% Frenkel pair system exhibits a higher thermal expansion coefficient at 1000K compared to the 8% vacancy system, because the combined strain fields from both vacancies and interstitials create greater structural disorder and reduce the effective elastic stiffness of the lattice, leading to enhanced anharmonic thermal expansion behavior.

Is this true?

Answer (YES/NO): NO